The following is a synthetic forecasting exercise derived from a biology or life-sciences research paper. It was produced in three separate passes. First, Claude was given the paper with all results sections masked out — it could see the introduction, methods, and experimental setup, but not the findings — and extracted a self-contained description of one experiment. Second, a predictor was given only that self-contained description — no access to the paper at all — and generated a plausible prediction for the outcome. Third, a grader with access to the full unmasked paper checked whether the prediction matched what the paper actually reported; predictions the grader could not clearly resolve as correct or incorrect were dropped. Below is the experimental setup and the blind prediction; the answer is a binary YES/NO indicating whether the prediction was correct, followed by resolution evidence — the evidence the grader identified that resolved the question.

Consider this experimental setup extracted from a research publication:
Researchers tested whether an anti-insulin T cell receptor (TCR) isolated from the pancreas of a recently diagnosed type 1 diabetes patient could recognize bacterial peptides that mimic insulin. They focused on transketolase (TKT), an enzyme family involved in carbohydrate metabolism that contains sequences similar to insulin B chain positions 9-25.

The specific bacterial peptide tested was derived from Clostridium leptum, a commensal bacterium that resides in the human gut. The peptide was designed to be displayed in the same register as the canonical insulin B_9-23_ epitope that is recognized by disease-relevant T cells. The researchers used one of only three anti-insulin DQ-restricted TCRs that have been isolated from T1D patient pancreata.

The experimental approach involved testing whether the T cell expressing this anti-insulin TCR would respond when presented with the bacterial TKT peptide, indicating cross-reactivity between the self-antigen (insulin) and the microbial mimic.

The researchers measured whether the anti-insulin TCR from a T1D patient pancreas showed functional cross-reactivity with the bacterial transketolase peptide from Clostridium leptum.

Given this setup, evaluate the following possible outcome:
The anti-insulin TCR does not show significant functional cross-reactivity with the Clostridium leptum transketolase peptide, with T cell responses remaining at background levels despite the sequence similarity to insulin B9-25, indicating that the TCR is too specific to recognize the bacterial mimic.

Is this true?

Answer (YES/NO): NO